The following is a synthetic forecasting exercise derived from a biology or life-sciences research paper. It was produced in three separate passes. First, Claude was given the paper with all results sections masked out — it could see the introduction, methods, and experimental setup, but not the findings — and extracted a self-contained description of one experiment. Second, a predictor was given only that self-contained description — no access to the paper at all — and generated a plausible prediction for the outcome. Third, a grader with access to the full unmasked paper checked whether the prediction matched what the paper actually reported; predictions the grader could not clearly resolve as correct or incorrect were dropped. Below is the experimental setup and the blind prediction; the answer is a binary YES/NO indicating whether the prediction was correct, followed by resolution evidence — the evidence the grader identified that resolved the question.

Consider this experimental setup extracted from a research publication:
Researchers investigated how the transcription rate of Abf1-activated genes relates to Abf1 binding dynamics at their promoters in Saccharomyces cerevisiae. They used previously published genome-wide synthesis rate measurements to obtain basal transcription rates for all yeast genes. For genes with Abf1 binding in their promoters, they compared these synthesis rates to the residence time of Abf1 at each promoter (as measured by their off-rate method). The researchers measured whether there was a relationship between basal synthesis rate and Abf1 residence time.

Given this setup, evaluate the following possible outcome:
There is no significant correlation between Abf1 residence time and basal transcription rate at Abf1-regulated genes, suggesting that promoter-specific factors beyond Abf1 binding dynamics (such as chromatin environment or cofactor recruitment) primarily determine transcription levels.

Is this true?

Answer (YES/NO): YES